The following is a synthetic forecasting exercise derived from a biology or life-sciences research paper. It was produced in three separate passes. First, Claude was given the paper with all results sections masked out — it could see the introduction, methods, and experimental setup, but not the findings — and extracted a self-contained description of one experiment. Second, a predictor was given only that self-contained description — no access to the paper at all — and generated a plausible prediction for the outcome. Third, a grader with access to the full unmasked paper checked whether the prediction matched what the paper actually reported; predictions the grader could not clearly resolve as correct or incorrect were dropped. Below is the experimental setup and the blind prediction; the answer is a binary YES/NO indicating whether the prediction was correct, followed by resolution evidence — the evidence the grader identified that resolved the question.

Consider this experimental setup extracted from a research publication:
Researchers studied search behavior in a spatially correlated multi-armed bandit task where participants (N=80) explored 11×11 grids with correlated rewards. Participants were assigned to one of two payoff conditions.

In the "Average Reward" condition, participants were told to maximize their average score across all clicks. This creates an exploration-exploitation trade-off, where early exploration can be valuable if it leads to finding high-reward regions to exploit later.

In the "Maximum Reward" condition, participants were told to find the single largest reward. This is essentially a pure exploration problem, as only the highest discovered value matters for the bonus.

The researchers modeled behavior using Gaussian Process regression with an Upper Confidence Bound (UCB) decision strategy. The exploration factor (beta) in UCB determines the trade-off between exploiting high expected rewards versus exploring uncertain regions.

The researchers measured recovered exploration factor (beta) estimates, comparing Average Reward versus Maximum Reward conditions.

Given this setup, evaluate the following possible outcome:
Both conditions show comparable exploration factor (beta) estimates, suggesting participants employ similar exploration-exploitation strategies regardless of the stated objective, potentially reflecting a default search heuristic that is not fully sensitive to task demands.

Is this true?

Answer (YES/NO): YES